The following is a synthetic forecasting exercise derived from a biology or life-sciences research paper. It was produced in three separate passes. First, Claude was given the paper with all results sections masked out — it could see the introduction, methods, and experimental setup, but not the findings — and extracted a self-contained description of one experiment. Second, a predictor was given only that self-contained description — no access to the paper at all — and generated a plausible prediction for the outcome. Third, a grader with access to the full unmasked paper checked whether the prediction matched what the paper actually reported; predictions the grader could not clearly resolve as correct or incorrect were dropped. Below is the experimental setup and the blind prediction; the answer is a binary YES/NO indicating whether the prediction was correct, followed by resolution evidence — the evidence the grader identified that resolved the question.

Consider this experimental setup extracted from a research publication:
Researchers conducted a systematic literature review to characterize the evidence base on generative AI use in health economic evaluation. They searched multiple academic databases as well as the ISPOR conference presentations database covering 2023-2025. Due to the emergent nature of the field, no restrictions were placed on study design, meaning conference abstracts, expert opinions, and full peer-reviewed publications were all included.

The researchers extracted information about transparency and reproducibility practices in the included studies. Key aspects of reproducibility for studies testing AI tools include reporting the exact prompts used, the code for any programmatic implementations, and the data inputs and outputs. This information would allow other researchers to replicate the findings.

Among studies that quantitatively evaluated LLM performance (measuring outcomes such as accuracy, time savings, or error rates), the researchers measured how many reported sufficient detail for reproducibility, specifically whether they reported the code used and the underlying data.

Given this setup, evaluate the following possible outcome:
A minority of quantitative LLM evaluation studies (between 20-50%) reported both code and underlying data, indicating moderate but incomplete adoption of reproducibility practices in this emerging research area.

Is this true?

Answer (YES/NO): NO